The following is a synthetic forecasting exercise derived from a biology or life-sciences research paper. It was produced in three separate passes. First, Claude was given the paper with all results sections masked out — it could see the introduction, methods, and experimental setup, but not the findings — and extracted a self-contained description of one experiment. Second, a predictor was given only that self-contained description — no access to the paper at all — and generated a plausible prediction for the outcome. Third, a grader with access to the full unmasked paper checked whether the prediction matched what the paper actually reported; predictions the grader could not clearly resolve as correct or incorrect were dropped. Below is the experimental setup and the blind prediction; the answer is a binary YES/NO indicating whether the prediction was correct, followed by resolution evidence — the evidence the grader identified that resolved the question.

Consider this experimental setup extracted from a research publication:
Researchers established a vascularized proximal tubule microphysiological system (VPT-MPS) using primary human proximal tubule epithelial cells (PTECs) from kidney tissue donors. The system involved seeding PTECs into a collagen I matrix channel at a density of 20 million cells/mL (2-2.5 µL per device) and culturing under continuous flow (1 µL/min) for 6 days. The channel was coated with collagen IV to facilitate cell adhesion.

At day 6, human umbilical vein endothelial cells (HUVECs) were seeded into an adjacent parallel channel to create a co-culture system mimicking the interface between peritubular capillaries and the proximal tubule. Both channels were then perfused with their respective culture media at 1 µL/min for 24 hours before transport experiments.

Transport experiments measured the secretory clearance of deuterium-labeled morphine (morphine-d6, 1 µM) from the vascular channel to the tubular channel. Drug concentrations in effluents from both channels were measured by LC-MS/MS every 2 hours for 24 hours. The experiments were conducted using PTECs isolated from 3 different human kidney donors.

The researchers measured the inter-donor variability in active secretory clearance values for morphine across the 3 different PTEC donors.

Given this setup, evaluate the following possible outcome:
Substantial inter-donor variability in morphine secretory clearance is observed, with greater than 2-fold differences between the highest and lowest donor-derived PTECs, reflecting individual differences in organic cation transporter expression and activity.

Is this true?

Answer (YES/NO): YES